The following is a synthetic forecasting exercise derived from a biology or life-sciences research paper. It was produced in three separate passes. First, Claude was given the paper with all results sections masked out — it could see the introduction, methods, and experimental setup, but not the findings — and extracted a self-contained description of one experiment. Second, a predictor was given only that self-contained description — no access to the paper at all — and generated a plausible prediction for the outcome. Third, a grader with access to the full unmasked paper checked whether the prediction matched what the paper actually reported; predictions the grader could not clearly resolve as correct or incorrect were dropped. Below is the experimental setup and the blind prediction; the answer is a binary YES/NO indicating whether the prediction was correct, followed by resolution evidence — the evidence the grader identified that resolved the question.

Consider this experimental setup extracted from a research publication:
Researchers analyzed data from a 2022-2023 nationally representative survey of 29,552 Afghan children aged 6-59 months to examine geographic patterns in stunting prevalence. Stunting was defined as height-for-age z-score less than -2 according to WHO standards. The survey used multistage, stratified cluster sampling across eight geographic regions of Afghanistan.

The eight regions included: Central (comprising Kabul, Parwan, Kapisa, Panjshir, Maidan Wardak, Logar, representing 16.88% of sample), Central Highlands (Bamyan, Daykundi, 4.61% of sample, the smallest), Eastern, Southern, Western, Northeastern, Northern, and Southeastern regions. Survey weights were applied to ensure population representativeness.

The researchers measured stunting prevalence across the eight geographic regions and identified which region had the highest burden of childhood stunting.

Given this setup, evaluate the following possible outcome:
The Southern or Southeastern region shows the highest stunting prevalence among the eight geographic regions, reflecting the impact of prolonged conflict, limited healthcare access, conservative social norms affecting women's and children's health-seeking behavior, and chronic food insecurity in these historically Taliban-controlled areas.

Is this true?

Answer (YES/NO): NO